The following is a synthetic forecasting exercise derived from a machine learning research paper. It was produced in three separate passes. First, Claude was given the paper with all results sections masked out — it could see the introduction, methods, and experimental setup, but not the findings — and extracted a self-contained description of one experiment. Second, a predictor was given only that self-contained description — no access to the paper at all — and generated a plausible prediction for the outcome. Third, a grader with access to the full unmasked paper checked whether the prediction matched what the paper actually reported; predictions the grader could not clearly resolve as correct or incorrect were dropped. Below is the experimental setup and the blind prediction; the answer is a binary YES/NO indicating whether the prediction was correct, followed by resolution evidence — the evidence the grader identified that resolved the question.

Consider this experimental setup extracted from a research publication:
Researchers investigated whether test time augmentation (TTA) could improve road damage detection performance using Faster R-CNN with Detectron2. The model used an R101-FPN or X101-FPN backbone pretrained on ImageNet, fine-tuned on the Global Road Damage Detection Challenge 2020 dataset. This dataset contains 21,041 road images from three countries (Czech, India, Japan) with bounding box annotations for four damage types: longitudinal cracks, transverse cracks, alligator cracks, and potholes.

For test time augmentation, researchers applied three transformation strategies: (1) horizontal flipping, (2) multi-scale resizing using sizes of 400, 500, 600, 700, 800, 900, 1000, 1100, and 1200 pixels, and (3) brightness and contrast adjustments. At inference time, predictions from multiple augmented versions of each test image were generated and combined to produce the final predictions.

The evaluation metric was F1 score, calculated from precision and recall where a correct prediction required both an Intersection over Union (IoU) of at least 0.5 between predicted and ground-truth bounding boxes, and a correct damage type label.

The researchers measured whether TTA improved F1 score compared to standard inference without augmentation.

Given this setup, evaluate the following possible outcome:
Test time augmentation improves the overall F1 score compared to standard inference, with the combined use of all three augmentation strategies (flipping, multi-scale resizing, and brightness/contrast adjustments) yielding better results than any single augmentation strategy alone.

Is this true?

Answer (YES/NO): NO